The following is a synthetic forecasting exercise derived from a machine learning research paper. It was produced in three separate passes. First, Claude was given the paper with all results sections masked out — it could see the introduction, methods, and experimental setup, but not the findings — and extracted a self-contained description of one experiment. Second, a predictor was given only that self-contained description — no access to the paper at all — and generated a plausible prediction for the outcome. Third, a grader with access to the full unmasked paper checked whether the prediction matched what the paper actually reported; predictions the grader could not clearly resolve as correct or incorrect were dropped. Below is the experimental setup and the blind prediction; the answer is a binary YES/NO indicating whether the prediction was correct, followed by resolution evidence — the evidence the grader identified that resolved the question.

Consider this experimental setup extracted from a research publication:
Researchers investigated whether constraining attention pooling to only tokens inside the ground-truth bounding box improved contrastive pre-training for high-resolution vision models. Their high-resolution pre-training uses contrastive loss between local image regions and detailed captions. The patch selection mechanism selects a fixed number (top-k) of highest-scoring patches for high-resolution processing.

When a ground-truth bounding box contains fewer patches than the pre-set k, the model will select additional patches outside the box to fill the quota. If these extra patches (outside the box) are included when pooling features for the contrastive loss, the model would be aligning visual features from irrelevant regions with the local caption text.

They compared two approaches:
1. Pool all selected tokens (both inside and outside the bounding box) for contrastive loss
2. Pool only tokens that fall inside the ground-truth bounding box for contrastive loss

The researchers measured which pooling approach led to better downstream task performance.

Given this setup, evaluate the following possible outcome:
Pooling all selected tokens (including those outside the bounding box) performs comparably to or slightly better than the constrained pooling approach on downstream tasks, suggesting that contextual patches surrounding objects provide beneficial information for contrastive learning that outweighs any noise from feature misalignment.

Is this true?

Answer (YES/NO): NO